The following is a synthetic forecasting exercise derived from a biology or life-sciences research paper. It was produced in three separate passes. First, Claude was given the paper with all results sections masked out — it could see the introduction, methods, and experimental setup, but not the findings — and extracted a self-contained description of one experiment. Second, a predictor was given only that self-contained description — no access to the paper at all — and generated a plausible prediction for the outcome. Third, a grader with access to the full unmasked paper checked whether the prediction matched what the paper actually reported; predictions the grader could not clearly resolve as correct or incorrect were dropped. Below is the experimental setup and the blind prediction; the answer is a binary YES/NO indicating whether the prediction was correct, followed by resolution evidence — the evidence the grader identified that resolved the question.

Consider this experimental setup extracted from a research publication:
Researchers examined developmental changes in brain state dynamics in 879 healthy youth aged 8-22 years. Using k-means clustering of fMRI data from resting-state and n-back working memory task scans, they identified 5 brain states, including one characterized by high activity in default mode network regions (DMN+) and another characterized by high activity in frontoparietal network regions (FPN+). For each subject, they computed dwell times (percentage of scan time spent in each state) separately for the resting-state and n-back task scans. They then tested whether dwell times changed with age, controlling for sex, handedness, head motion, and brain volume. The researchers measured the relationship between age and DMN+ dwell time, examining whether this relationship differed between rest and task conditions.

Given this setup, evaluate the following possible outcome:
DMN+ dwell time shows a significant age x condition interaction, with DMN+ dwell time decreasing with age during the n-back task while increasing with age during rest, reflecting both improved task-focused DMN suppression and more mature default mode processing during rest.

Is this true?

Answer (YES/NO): NO